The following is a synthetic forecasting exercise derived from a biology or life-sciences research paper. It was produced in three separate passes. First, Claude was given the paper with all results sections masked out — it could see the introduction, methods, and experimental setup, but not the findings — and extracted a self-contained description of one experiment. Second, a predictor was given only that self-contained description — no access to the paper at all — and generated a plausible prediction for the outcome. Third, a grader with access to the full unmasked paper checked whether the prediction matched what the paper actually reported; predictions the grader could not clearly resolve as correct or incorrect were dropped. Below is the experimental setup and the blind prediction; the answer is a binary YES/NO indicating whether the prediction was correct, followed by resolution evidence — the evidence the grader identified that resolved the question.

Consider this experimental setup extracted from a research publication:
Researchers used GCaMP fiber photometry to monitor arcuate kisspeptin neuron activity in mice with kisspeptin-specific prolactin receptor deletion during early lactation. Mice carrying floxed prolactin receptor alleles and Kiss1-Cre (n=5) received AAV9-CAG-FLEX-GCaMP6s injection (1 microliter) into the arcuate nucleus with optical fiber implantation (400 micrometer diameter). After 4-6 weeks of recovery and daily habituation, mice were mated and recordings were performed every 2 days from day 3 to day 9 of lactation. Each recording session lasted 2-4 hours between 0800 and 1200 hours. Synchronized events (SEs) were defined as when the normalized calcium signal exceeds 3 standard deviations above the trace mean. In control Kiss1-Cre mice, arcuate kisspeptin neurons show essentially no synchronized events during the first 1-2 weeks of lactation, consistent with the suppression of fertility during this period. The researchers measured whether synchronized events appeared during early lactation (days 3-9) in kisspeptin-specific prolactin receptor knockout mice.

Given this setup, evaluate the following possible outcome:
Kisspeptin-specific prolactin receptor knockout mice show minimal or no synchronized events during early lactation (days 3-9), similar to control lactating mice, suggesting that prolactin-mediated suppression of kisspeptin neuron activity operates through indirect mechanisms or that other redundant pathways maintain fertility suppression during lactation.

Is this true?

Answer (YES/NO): NO